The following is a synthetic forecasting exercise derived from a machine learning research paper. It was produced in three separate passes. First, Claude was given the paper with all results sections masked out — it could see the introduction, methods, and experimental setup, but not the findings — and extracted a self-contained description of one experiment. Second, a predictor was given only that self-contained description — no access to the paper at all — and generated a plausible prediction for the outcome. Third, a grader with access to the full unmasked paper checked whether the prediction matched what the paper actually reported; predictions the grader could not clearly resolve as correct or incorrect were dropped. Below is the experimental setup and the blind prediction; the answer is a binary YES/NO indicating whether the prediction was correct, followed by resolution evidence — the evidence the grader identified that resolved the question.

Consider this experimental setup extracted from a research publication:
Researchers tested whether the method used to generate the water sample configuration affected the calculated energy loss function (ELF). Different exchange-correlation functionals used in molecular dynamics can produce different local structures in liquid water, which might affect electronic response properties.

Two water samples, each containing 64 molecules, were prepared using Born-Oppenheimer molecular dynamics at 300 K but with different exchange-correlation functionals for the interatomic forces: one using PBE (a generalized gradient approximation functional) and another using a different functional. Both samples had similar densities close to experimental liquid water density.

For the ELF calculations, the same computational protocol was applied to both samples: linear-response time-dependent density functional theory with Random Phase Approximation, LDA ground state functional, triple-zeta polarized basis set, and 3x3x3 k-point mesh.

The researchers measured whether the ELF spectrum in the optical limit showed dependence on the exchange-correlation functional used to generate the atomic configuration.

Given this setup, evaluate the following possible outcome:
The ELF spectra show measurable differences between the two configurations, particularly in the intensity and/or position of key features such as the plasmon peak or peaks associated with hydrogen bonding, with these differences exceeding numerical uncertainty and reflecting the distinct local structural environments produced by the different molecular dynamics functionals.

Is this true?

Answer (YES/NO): YES